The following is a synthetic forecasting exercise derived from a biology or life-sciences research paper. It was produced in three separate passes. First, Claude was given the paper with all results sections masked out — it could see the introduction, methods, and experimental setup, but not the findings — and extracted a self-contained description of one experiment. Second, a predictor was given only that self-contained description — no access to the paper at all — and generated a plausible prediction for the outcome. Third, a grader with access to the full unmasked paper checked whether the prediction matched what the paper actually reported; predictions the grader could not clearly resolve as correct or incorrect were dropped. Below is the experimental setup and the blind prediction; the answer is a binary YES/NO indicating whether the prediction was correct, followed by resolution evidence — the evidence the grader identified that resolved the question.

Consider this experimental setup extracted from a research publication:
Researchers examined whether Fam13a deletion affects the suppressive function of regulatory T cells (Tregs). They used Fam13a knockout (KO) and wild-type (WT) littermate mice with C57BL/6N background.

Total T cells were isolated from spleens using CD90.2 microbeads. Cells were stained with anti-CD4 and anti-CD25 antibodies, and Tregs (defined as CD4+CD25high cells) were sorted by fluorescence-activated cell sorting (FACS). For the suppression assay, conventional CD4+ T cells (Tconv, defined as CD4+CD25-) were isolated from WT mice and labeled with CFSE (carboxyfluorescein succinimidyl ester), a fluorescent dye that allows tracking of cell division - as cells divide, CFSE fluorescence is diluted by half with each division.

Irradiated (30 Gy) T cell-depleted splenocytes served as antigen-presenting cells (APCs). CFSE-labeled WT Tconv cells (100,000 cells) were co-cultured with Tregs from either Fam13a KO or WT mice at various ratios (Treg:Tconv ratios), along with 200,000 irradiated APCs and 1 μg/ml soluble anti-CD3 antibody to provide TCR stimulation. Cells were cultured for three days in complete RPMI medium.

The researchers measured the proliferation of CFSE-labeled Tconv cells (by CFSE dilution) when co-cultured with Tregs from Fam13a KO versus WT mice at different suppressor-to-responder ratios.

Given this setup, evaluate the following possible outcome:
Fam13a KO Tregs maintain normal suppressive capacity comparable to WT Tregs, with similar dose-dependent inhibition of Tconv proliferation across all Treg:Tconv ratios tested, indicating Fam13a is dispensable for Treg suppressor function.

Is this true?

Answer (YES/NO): YES